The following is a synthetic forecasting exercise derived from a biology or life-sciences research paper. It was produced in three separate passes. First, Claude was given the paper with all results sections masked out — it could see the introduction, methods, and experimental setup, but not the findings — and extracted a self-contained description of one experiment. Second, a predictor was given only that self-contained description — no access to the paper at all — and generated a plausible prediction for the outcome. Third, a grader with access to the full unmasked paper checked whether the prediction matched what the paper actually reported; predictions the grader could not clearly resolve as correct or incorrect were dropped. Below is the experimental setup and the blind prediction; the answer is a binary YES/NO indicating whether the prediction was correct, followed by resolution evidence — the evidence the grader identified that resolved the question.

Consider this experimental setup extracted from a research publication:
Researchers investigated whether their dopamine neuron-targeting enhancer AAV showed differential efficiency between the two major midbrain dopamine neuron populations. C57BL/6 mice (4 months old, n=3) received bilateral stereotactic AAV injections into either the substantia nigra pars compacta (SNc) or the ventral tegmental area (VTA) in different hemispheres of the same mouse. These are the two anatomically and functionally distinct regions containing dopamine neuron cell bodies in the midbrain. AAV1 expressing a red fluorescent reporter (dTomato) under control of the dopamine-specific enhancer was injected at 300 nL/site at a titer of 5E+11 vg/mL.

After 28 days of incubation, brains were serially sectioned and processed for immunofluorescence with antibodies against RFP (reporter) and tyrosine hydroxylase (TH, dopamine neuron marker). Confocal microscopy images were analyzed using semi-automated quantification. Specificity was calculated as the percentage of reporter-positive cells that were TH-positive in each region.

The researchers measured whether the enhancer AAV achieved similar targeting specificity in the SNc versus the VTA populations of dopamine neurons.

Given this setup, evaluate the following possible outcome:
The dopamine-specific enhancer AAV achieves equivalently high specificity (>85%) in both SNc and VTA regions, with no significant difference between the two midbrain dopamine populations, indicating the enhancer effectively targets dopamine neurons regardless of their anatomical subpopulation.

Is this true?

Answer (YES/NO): YES